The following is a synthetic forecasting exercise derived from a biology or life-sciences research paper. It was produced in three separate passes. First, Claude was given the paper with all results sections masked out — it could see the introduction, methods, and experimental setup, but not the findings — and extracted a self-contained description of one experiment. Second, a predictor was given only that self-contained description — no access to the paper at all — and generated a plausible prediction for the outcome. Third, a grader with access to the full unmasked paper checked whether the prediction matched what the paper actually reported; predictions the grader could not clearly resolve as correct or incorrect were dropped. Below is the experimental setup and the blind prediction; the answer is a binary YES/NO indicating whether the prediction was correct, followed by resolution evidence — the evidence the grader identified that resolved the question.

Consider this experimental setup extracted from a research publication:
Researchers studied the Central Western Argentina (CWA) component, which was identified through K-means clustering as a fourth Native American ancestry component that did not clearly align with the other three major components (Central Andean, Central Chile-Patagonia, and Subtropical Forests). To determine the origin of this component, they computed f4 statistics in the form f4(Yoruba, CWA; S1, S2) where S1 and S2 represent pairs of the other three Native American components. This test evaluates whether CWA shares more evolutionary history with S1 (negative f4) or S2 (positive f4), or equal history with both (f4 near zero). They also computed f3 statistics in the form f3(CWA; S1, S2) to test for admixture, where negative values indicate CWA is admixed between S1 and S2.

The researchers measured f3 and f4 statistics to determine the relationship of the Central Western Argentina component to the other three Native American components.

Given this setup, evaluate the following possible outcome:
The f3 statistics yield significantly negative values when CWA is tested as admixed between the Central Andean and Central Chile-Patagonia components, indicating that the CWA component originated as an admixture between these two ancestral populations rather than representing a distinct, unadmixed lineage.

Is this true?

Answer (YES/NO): NO